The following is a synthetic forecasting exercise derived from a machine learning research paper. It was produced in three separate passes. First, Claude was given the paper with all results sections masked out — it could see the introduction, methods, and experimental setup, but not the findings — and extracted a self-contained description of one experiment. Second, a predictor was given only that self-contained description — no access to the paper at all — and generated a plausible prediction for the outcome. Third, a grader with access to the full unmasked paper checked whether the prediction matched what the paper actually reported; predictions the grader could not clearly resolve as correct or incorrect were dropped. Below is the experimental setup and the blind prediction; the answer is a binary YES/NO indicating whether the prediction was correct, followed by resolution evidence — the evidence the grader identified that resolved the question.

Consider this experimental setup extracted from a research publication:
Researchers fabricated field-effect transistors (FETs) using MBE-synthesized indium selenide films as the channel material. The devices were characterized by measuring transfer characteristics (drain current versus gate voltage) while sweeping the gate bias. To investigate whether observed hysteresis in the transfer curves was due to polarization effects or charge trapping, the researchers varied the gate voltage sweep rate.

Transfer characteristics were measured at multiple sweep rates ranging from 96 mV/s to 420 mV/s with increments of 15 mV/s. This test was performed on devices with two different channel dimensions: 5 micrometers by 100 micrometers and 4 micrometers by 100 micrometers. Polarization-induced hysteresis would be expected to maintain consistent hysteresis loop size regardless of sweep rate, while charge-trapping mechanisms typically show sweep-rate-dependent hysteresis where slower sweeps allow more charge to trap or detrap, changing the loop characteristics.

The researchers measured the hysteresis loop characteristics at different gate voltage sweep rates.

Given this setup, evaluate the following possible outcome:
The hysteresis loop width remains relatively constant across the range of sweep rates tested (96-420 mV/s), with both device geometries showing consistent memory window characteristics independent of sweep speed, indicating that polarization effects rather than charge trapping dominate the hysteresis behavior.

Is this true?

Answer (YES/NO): YES